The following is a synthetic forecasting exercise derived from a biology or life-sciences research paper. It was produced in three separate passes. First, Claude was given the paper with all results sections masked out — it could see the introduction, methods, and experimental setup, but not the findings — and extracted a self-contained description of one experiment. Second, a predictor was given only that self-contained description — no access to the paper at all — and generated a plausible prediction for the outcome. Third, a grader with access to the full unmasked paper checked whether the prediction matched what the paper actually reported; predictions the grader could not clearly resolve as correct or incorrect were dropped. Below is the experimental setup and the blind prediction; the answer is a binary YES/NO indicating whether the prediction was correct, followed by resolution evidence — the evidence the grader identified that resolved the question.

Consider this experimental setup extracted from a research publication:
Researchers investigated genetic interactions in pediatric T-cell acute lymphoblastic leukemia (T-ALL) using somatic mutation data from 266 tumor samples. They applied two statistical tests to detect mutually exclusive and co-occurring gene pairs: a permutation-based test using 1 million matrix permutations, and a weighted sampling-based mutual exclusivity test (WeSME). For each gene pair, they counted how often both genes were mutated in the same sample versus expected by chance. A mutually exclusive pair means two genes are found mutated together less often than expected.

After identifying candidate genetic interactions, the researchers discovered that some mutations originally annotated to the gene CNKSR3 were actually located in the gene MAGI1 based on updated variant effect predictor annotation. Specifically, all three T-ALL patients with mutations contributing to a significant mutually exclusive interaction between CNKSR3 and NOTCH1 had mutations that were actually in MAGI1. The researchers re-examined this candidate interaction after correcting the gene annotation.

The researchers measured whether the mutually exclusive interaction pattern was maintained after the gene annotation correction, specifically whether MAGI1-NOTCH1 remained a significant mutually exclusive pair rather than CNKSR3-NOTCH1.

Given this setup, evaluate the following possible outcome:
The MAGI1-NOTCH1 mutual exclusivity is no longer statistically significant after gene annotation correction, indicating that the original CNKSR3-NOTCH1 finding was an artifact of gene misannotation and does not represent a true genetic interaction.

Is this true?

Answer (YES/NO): NO